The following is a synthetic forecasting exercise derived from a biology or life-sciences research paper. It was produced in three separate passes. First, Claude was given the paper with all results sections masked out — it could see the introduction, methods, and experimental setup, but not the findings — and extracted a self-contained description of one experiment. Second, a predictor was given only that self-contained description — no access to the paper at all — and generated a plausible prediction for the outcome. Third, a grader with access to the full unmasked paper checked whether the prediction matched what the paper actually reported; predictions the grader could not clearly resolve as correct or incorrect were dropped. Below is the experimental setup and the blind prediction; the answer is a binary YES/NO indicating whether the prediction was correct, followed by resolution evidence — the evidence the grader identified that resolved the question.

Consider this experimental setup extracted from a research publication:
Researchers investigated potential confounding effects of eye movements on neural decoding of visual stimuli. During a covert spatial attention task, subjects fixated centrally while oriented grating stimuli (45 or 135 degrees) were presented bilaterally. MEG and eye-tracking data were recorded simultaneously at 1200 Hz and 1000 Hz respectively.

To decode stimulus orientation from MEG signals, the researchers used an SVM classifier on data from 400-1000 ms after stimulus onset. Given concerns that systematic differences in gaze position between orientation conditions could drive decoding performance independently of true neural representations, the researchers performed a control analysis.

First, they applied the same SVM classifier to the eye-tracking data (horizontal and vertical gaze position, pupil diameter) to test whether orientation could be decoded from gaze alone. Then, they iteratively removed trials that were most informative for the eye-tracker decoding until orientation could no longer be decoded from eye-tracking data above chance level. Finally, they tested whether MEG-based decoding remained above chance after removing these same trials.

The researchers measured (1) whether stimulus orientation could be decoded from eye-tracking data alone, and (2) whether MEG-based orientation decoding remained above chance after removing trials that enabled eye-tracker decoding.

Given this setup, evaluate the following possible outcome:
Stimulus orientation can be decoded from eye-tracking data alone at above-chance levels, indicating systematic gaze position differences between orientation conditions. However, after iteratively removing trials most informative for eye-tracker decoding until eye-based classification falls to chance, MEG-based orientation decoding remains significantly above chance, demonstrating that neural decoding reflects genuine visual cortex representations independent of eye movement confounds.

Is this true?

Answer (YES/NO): YES